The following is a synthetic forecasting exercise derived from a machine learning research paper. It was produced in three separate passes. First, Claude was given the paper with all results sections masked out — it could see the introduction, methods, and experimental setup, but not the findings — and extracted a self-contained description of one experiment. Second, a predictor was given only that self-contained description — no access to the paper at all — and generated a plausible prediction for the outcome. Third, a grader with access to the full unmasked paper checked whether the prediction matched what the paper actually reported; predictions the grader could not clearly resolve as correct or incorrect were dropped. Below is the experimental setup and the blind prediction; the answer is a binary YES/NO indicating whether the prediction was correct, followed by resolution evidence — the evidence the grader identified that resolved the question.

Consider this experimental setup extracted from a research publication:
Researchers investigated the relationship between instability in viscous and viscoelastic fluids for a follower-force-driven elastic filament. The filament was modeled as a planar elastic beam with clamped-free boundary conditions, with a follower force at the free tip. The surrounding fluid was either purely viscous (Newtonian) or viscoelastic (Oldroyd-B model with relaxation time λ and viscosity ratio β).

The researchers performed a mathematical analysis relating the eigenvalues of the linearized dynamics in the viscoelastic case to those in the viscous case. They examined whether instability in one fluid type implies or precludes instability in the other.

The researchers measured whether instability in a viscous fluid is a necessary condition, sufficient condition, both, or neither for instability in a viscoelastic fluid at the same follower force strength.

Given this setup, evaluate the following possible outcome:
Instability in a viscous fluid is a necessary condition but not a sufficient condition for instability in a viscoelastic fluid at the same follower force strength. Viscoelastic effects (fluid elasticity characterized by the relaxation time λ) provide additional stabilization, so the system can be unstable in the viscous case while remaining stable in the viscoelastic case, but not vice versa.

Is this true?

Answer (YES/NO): YES